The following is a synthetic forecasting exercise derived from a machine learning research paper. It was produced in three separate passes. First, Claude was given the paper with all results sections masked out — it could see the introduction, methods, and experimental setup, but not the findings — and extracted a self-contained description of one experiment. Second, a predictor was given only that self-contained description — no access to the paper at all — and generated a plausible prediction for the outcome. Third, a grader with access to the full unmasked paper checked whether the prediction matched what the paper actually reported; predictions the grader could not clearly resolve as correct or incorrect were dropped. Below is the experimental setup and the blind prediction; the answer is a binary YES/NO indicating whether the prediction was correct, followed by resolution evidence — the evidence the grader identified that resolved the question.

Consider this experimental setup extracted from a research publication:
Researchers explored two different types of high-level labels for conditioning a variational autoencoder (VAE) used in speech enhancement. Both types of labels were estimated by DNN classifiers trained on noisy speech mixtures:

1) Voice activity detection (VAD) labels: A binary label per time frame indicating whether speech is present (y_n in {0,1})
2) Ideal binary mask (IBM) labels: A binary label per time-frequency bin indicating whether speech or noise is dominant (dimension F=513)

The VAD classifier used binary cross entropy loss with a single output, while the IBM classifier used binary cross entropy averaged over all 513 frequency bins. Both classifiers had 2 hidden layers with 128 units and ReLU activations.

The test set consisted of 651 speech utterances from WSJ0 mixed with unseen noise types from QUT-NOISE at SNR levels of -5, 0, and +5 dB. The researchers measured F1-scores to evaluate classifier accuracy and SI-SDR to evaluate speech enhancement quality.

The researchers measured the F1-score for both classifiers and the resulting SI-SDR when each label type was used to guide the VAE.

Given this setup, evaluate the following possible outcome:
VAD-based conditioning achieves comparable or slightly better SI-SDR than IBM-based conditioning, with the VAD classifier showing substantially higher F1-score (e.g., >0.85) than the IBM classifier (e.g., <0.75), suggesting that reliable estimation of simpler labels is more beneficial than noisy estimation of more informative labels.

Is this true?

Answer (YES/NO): NO